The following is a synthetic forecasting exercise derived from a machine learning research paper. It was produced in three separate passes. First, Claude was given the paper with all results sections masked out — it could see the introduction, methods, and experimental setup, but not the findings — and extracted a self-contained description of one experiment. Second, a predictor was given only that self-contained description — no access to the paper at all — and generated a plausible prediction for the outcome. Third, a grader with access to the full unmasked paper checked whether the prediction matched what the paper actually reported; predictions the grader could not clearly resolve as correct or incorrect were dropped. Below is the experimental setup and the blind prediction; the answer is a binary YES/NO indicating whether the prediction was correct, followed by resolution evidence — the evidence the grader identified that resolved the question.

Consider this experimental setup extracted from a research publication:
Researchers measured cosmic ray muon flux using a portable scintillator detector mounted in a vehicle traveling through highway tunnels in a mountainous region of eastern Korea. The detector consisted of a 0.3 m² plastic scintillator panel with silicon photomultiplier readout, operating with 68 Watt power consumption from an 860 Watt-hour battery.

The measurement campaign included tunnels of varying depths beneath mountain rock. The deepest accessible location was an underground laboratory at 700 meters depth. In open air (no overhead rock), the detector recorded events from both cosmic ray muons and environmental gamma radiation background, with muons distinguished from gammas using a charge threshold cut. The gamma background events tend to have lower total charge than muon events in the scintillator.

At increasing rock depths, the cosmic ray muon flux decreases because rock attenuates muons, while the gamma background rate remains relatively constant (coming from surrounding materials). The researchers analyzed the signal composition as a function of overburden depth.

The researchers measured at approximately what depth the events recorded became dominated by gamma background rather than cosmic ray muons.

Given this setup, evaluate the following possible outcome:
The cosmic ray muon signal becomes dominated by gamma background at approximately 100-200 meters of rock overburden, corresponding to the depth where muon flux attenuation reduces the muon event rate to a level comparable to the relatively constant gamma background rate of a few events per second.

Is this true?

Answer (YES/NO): YES